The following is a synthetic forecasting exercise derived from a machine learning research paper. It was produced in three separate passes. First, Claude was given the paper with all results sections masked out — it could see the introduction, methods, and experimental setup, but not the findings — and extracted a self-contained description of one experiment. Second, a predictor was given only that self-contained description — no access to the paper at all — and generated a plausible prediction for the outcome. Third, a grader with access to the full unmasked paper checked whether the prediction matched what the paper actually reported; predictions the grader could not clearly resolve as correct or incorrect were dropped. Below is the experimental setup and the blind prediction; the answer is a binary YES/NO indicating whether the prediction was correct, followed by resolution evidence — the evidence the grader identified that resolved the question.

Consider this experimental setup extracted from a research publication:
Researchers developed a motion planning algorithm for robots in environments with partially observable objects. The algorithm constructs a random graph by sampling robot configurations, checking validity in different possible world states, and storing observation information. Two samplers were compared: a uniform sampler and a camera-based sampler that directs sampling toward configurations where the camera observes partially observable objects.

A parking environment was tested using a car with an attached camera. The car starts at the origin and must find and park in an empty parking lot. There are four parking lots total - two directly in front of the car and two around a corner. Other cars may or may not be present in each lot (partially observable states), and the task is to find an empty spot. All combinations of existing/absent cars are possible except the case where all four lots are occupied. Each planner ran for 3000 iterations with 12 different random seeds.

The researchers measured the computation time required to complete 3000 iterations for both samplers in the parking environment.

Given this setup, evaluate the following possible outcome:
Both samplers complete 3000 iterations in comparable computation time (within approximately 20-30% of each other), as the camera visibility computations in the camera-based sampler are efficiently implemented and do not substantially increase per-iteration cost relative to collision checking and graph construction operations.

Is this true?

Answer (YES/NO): YES